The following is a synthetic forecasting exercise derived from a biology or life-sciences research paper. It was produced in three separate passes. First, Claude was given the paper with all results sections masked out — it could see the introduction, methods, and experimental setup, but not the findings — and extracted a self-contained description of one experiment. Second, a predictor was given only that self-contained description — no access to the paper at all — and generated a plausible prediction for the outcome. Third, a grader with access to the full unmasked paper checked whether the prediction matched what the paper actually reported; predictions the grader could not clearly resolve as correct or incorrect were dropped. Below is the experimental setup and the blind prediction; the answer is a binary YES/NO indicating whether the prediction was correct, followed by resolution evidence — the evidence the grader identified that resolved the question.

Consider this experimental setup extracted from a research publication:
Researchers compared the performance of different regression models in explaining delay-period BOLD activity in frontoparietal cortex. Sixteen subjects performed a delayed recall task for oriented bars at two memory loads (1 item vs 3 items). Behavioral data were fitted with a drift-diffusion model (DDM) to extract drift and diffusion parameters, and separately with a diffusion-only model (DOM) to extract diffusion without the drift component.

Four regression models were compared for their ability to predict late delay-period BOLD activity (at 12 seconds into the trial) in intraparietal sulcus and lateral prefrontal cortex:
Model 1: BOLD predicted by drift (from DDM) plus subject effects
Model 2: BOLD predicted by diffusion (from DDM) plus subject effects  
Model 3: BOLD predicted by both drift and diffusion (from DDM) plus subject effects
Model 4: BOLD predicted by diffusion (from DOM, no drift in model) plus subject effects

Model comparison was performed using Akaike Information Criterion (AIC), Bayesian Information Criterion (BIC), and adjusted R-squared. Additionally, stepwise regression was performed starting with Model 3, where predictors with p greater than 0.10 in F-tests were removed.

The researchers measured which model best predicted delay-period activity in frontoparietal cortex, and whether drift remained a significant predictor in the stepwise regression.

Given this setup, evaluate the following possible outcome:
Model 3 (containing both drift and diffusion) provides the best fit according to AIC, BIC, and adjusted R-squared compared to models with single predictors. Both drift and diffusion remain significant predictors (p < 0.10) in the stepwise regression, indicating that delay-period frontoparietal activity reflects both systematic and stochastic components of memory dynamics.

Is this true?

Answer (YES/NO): NO